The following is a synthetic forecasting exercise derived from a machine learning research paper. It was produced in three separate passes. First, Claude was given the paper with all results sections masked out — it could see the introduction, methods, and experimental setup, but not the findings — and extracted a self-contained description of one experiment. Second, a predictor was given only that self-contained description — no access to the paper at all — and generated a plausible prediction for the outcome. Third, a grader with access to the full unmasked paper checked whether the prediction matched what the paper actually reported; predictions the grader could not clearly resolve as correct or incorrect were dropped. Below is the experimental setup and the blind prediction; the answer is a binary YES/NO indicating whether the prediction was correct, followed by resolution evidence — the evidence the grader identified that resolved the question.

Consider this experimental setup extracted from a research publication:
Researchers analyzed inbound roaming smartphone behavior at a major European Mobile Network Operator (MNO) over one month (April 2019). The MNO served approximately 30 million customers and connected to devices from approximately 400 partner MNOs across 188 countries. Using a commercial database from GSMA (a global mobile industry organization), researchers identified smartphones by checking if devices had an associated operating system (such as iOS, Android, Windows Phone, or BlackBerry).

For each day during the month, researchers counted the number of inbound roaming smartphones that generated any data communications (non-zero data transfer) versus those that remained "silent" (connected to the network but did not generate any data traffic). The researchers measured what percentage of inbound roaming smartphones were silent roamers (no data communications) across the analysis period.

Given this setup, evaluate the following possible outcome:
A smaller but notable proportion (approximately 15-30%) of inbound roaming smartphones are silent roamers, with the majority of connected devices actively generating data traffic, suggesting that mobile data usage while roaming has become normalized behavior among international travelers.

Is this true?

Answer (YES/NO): NO